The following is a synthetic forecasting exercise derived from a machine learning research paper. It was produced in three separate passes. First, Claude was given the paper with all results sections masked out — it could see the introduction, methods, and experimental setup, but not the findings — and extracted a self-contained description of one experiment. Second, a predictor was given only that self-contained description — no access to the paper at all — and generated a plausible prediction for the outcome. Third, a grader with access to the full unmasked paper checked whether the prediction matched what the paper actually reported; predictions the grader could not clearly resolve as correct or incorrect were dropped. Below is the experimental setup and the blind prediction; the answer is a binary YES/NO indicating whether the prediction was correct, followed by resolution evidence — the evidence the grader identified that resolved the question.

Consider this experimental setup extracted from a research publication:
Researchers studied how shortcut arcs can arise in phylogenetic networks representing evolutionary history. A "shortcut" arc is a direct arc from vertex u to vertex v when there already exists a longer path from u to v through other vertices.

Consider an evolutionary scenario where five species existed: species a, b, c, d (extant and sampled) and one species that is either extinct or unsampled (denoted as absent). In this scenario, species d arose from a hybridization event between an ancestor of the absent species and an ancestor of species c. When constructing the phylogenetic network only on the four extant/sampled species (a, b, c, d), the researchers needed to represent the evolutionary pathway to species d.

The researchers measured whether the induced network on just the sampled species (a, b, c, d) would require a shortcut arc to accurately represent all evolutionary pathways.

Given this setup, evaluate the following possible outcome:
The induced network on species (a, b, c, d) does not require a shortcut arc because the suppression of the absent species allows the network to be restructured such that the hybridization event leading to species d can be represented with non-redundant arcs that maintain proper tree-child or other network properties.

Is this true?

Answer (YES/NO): NO